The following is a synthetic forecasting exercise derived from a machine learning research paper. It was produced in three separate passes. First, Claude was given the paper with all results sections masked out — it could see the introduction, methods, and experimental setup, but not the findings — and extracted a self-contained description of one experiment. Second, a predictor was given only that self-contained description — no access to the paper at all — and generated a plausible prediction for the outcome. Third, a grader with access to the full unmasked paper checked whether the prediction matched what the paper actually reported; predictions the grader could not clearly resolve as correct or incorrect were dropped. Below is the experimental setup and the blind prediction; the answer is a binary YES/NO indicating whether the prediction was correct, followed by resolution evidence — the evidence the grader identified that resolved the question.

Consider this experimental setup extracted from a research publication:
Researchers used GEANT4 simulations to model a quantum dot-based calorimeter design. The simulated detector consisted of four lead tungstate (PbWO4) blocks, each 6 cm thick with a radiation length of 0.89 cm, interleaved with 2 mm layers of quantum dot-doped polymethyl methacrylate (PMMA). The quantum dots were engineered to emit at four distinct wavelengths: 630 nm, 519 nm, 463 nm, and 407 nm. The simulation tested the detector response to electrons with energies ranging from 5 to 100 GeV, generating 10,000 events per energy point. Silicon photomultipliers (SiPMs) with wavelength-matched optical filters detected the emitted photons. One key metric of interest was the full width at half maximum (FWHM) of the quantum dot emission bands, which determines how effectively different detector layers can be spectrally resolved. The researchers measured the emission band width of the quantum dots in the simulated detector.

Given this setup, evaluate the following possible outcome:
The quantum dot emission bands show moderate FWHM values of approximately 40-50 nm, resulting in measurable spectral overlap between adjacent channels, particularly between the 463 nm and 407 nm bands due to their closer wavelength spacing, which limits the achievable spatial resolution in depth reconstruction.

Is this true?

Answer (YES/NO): NO